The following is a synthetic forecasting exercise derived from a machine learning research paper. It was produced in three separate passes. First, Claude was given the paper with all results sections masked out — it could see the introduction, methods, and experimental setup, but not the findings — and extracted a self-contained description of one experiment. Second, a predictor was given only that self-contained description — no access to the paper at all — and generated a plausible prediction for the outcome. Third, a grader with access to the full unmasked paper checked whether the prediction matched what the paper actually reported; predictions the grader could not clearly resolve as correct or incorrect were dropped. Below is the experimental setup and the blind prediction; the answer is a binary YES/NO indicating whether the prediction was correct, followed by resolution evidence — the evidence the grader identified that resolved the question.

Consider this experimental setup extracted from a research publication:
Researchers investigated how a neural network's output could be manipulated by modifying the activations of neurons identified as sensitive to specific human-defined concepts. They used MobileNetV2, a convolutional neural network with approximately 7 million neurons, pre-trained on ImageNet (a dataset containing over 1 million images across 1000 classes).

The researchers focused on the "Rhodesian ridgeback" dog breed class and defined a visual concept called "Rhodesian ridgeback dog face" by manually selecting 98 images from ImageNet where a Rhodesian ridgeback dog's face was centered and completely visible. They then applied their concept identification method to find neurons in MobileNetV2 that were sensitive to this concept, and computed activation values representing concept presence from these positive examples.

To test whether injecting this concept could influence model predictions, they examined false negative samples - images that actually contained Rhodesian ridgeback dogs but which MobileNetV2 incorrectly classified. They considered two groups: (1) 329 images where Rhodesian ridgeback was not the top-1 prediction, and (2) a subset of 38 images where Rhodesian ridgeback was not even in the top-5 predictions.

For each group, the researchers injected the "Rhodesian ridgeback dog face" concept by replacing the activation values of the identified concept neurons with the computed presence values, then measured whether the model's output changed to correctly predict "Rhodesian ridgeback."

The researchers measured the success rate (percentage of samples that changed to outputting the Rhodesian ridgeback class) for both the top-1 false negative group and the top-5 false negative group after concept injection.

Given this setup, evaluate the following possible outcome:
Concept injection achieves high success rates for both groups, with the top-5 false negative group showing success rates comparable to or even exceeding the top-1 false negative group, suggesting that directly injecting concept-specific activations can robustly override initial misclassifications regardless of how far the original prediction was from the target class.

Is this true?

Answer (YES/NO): NO